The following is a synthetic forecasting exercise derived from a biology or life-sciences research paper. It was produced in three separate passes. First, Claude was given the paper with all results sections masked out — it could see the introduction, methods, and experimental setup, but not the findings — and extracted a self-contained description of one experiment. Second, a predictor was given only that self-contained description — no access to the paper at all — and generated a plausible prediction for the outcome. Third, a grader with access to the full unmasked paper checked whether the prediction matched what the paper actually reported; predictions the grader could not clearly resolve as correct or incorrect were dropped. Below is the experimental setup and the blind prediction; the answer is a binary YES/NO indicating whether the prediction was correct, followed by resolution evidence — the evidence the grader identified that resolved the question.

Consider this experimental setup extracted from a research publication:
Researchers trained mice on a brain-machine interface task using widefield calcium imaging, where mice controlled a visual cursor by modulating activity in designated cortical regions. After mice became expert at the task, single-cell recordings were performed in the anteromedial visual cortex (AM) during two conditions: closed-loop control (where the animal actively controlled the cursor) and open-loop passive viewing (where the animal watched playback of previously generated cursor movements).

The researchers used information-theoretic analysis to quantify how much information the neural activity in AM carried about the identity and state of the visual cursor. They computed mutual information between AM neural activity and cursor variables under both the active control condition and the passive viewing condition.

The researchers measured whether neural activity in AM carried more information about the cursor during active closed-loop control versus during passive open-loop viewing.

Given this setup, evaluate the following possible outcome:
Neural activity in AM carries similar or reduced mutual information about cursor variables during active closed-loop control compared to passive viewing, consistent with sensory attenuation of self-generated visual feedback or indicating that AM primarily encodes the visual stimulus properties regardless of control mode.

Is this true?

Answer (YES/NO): NO